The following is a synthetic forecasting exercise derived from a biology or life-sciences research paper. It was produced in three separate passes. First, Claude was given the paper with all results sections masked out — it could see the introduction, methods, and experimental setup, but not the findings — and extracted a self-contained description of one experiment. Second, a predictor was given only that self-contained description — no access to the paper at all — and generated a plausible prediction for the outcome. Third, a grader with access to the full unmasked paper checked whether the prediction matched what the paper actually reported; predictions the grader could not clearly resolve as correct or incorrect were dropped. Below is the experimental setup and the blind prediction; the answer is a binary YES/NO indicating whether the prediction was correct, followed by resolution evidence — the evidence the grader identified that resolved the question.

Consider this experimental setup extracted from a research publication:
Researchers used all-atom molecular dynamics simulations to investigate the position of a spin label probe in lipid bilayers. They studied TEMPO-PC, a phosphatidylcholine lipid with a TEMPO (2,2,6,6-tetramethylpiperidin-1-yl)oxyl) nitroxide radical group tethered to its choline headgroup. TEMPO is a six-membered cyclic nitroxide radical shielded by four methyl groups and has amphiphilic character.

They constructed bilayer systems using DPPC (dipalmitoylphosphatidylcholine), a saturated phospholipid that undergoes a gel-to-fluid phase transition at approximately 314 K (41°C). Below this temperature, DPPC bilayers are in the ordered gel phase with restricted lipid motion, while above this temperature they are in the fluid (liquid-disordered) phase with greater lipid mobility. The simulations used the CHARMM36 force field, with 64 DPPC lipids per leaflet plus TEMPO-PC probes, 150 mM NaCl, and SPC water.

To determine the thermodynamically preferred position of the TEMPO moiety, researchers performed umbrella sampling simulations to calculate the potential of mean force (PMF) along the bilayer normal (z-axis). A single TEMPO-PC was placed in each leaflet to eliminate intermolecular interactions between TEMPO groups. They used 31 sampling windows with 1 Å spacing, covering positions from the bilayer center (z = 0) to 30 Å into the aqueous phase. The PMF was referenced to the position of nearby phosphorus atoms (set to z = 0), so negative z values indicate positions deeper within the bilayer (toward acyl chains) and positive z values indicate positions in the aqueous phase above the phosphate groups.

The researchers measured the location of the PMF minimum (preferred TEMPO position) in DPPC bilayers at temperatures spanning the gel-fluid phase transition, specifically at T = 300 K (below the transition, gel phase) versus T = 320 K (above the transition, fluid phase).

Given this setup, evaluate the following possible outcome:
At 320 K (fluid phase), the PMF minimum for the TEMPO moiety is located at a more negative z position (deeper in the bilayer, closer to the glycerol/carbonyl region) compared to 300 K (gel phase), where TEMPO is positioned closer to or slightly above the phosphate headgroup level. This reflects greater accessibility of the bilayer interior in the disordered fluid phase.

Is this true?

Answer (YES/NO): YES